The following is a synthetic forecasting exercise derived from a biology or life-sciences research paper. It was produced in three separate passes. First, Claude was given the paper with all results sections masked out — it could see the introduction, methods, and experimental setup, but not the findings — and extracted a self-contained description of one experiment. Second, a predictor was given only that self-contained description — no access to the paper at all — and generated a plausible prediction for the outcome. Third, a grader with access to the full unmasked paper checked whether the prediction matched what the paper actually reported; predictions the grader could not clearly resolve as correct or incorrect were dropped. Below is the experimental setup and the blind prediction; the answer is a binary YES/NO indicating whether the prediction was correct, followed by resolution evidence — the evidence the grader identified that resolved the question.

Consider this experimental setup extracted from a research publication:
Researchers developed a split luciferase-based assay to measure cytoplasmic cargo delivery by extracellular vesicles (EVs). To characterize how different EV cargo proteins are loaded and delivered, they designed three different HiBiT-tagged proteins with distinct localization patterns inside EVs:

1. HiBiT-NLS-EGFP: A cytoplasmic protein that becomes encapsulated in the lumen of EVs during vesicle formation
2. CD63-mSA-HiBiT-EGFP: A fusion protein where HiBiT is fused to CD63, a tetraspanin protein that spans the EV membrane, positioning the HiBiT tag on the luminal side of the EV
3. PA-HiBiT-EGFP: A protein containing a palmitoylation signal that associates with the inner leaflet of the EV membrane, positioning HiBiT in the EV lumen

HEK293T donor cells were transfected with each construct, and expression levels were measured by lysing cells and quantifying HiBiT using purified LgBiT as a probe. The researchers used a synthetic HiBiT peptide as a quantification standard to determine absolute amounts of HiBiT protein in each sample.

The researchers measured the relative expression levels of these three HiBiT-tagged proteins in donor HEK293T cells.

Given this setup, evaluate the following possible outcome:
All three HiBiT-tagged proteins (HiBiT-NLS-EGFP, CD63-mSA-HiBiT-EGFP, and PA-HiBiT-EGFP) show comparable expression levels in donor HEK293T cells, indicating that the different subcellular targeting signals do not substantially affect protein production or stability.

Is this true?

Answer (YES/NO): NO